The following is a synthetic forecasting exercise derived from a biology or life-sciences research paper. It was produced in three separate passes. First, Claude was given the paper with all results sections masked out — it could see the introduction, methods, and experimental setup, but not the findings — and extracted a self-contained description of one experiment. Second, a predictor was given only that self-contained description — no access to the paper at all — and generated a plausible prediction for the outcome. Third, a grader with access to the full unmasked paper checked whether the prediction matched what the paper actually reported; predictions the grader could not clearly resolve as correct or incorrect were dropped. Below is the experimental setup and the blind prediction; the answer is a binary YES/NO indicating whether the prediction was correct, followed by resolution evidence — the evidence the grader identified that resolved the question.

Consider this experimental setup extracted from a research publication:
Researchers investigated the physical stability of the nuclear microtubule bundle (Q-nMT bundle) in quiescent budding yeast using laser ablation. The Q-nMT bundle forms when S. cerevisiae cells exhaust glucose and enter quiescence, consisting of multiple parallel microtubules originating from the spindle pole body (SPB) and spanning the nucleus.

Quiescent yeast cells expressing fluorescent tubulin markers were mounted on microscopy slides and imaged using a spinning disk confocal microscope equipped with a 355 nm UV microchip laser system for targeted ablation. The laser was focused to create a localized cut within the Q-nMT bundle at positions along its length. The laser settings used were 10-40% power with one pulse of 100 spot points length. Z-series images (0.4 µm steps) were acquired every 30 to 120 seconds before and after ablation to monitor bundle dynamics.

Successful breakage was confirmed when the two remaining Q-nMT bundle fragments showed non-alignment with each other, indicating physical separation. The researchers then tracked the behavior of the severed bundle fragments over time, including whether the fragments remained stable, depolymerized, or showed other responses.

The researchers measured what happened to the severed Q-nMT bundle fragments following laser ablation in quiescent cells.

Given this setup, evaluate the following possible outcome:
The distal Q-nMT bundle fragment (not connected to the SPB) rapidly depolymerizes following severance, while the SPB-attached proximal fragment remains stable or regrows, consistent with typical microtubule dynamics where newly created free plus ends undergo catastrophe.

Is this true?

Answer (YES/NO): NO